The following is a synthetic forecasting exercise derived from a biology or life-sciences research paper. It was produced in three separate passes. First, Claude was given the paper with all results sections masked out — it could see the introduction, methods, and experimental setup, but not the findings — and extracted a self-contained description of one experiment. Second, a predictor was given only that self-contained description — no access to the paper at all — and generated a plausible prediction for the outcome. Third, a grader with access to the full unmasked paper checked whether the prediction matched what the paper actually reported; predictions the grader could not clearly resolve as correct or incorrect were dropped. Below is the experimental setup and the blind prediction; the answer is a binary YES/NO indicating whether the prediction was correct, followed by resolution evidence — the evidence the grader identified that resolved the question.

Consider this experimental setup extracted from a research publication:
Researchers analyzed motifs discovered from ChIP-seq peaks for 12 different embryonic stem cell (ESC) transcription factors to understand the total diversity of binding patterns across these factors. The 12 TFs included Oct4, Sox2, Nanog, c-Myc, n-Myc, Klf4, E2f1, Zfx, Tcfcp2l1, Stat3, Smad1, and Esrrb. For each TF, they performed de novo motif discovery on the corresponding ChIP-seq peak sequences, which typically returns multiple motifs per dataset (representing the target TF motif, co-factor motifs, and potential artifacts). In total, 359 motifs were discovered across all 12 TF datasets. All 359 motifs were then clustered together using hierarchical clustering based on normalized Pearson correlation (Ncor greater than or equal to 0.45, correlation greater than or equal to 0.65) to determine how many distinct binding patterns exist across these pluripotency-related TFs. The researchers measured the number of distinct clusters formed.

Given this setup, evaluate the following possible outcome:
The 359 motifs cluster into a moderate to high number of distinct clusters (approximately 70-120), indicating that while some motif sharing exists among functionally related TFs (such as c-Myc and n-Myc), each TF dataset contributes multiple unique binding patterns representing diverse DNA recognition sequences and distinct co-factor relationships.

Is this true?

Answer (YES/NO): NO